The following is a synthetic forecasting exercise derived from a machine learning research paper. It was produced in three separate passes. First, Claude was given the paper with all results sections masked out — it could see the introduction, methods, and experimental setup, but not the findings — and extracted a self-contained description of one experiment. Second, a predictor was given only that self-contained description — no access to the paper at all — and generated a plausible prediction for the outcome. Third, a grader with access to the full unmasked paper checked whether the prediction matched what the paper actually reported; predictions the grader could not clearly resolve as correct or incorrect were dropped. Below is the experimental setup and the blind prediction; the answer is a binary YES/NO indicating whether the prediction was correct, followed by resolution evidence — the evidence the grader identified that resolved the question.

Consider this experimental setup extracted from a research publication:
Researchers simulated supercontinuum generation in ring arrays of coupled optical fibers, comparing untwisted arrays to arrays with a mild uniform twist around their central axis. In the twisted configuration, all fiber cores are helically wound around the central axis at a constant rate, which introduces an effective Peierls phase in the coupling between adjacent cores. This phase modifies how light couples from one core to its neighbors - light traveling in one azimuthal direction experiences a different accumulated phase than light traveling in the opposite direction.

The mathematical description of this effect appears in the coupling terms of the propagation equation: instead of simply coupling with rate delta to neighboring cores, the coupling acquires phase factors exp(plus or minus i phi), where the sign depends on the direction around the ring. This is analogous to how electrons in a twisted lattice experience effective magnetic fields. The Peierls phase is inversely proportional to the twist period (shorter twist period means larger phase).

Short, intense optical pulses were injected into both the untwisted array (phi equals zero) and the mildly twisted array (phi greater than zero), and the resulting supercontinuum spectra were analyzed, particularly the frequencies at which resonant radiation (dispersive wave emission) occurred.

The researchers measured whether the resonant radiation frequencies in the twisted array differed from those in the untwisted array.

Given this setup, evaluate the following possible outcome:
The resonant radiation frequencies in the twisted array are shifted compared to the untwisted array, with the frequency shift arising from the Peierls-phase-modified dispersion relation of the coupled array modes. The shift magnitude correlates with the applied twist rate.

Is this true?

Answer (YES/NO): YES